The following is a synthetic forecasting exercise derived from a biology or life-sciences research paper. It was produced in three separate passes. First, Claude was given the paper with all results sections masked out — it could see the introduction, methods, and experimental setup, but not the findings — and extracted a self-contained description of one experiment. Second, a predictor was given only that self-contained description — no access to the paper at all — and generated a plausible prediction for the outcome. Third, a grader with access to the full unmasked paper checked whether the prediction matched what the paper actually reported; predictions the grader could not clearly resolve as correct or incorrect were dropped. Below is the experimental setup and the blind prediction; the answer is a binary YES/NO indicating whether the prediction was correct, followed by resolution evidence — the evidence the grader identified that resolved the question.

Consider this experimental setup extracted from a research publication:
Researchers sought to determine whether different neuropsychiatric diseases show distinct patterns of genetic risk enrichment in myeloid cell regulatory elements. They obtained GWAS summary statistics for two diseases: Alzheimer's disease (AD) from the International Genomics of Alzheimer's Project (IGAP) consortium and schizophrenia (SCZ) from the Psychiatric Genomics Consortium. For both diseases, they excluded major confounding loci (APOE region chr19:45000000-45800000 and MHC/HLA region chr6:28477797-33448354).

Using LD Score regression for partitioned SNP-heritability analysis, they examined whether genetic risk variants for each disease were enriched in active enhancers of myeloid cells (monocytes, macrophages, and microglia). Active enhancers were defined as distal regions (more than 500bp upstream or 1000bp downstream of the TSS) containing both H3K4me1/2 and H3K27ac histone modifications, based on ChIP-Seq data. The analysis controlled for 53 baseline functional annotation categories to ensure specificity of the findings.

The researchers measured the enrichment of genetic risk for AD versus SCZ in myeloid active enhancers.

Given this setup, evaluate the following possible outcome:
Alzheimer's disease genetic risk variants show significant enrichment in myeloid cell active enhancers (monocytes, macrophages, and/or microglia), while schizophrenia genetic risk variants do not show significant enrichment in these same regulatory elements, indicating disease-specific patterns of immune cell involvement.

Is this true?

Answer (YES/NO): YES